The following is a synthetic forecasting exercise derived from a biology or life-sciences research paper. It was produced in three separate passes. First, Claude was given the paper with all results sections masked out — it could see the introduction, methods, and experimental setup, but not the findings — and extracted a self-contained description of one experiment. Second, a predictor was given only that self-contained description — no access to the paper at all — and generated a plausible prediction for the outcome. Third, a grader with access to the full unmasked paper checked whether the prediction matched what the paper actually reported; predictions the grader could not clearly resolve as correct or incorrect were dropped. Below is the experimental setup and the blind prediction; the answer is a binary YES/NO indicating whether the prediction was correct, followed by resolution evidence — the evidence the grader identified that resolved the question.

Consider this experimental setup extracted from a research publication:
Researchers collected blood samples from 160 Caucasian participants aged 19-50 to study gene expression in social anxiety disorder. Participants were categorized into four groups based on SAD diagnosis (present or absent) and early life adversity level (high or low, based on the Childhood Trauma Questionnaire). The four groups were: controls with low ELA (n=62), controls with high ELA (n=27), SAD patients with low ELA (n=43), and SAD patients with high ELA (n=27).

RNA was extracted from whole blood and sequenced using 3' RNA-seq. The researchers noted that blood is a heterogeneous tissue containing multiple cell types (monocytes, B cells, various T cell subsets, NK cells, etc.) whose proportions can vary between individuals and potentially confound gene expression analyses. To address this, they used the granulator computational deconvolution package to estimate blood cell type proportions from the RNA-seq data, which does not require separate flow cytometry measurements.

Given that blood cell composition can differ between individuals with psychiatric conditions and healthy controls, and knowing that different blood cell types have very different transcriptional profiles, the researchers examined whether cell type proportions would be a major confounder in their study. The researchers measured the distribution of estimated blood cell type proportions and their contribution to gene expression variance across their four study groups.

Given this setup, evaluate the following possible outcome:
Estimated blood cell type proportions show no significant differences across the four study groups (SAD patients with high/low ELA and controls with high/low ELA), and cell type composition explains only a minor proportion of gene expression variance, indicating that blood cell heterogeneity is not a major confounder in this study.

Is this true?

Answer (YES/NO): YES